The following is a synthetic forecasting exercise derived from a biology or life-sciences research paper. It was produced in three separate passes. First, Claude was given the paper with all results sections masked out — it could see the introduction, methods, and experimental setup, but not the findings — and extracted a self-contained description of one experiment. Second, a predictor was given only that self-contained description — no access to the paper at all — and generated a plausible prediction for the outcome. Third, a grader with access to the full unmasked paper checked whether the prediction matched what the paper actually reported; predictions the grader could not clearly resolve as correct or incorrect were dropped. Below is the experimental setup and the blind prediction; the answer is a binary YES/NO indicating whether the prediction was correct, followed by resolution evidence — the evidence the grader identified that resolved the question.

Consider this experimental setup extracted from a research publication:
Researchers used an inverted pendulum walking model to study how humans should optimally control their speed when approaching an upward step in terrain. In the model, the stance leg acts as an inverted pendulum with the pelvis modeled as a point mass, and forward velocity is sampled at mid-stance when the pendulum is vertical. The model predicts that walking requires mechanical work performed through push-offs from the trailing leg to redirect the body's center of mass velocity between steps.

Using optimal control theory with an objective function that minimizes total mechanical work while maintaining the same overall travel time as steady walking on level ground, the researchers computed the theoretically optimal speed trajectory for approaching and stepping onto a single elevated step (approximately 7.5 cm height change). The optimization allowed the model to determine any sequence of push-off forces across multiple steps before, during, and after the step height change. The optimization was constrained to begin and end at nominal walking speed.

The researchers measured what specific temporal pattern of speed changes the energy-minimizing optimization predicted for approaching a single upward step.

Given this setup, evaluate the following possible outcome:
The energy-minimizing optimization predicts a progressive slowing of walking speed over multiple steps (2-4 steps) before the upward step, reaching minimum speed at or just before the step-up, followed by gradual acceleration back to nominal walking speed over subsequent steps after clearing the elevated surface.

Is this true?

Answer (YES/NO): NO